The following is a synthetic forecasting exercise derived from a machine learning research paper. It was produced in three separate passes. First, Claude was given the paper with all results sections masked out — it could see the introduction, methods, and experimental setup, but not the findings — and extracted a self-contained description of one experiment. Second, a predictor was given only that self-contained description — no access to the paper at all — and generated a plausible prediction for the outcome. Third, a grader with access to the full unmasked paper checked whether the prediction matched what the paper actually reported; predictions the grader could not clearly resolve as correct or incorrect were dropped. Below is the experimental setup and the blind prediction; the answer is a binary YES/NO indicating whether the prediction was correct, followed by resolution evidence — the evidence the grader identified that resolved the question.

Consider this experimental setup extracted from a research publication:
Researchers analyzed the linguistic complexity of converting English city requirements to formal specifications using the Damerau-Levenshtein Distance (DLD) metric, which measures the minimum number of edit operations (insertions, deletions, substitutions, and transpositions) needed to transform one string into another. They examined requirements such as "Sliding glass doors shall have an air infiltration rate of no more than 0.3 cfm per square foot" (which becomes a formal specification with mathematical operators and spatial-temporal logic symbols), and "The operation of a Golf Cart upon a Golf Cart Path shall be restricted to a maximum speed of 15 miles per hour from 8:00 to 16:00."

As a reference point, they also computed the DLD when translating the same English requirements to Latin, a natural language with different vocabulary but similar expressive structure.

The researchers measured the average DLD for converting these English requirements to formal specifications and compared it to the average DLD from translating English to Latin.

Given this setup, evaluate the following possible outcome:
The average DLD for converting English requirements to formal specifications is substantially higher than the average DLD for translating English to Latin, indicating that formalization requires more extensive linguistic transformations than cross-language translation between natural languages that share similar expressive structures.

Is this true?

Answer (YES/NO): NO